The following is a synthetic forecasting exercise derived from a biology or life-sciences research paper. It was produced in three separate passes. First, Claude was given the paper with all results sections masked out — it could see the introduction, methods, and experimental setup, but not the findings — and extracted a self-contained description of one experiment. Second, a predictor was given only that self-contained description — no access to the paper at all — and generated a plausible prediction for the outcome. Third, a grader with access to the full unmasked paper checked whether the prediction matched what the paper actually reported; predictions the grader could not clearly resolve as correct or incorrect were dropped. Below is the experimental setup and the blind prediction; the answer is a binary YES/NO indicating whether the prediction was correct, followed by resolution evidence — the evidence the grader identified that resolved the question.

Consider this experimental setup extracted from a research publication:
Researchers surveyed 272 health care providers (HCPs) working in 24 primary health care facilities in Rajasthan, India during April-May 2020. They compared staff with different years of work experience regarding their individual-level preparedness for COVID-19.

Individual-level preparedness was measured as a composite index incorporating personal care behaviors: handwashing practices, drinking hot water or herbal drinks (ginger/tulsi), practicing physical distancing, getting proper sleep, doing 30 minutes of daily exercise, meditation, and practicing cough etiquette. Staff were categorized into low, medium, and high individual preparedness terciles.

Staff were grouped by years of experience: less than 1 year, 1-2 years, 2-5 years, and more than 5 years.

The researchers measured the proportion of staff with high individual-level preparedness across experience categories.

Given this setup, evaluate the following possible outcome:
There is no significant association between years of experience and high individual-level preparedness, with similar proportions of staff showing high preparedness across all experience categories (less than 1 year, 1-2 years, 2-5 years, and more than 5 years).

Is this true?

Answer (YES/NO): NO